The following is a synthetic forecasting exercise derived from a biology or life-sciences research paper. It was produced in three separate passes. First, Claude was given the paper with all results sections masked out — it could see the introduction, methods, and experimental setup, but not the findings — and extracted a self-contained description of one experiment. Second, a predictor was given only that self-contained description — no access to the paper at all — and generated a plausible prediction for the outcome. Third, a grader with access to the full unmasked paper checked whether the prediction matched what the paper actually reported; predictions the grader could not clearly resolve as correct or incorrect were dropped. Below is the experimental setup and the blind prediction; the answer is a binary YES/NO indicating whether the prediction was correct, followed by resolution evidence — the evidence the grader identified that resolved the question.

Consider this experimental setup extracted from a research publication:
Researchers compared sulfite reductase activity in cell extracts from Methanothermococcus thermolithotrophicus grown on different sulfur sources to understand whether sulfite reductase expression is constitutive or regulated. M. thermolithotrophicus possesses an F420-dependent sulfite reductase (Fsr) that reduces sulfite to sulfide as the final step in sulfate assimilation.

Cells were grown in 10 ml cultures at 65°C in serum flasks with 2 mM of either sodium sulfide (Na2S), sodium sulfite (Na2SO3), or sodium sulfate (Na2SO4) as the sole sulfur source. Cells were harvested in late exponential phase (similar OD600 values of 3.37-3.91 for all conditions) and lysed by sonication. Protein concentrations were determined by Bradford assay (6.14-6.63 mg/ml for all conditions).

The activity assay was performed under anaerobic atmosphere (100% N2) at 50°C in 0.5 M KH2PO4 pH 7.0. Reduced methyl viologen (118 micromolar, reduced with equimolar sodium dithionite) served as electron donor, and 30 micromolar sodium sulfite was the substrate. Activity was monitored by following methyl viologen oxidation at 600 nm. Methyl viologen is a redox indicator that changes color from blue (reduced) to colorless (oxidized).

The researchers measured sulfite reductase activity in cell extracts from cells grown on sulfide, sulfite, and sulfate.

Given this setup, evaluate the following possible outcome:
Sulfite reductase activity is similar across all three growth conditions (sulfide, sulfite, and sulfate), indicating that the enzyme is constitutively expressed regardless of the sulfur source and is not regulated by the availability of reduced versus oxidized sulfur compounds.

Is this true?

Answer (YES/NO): NO